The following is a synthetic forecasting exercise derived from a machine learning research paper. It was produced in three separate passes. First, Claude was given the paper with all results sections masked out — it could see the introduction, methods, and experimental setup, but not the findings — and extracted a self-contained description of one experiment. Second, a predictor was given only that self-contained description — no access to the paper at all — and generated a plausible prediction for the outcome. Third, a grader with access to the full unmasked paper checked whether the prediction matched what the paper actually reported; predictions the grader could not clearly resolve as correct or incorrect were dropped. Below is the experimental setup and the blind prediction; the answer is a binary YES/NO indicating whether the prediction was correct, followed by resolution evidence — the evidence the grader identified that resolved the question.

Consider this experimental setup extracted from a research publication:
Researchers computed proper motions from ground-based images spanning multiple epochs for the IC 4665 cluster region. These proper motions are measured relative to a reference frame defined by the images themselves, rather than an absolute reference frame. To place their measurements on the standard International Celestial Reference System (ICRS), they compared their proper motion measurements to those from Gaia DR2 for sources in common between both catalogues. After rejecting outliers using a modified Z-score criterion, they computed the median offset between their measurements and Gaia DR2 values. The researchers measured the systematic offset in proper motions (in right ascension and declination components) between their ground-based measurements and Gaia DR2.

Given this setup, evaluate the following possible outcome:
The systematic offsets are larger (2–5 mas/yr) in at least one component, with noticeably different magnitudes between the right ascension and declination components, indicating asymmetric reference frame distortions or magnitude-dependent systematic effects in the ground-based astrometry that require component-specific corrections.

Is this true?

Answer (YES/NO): YES